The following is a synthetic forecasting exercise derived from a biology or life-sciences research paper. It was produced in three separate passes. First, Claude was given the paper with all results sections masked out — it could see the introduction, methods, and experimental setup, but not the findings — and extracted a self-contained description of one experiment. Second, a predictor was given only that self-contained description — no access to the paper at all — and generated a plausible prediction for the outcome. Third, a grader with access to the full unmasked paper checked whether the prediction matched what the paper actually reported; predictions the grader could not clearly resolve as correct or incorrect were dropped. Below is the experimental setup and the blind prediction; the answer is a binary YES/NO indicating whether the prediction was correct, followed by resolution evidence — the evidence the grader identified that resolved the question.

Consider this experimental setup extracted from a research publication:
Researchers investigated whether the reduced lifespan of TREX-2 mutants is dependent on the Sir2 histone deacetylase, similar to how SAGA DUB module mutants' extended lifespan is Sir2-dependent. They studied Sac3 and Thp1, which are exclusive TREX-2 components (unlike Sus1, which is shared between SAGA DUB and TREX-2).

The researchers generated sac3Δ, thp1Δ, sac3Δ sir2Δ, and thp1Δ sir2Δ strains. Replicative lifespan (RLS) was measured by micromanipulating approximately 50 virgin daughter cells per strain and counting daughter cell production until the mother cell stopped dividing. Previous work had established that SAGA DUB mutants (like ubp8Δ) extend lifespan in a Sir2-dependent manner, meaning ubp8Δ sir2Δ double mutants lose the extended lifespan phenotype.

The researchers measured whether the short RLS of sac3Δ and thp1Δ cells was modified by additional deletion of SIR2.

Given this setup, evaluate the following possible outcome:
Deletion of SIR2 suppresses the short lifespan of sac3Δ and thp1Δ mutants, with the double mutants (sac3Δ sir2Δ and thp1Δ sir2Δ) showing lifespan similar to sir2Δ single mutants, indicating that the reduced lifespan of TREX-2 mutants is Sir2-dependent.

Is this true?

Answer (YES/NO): NO